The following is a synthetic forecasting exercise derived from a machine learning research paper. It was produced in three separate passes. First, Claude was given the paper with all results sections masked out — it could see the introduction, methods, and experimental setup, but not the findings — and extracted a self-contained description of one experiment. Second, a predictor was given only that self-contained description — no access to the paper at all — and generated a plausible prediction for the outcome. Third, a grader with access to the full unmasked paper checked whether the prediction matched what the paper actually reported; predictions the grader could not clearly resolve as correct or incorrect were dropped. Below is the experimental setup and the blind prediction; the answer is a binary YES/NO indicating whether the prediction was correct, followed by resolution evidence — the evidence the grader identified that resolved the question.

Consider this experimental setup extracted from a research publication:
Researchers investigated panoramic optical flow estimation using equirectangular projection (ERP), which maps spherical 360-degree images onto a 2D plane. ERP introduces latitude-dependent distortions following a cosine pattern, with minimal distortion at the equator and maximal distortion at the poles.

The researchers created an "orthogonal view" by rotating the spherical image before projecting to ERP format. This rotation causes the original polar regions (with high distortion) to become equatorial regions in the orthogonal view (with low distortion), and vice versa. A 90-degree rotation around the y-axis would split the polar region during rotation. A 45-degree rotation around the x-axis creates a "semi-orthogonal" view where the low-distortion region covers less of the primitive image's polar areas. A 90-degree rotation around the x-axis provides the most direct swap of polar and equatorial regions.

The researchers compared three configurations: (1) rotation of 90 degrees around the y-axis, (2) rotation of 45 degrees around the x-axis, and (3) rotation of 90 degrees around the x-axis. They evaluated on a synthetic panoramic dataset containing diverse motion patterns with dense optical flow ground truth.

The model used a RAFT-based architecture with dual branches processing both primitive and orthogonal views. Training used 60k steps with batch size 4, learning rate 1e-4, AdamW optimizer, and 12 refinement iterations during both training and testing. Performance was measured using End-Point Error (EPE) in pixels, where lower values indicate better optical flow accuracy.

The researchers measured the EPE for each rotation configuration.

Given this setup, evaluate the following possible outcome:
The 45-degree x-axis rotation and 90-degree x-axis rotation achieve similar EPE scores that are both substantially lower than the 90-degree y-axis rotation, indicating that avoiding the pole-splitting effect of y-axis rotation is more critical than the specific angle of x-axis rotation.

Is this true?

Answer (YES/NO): NO